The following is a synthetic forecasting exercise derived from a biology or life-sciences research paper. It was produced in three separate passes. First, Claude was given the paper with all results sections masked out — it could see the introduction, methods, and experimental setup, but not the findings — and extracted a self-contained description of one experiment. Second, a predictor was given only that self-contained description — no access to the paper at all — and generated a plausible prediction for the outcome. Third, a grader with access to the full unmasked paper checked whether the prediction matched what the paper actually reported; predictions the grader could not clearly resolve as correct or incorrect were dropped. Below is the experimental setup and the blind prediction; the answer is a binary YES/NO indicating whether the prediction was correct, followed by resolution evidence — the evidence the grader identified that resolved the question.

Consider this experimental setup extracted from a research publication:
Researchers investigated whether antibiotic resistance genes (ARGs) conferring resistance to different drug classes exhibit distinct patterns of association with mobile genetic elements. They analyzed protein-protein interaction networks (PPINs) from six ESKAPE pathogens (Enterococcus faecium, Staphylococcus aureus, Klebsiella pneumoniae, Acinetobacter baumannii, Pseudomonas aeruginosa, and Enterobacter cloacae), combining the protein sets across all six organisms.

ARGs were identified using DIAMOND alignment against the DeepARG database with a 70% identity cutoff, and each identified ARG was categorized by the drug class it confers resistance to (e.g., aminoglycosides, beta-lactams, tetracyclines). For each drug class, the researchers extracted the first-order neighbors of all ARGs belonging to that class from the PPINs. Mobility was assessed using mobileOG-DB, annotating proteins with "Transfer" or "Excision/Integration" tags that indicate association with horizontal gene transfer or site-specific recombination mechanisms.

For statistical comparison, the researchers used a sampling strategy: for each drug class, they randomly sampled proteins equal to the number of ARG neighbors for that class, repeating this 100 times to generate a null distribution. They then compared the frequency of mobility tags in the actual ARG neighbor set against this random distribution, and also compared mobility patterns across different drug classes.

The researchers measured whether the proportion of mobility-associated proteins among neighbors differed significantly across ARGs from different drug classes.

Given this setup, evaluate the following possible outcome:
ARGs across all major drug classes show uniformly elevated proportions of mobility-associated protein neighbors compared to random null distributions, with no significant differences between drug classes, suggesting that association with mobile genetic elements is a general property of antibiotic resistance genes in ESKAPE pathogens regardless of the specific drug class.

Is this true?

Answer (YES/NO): NO